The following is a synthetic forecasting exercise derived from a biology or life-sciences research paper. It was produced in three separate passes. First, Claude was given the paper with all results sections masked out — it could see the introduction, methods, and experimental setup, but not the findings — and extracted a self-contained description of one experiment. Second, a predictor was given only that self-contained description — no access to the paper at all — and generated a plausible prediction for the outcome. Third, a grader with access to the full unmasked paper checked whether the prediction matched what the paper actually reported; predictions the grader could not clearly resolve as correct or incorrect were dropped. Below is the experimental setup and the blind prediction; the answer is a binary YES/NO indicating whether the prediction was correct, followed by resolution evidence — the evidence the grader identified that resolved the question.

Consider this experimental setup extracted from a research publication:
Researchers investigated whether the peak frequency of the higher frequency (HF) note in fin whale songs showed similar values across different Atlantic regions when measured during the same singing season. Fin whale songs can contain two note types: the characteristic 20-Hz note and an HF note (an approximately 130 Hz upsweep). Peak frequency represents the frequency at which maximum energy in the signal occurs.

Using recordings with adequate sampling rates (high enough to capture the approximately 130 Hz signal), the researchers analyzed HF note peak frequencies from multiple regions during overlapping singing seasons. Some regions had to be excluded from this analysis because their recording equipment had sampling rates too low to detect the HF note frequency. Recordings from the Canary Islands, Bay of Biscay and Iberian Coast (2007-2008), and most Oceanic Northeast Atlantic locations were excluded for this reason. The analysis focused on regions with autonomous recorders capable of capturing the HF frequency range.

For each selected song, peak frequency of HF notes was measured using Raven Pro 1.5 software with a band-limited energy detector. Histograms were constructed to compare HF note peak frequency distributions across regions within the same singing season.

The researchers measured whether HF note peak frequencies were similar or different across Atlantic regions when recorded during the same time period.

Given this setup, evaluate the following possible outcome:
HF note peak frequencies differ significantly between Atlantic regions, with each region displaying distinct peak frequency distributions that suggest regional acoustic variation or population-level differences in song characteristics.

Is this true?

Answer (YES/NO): NO